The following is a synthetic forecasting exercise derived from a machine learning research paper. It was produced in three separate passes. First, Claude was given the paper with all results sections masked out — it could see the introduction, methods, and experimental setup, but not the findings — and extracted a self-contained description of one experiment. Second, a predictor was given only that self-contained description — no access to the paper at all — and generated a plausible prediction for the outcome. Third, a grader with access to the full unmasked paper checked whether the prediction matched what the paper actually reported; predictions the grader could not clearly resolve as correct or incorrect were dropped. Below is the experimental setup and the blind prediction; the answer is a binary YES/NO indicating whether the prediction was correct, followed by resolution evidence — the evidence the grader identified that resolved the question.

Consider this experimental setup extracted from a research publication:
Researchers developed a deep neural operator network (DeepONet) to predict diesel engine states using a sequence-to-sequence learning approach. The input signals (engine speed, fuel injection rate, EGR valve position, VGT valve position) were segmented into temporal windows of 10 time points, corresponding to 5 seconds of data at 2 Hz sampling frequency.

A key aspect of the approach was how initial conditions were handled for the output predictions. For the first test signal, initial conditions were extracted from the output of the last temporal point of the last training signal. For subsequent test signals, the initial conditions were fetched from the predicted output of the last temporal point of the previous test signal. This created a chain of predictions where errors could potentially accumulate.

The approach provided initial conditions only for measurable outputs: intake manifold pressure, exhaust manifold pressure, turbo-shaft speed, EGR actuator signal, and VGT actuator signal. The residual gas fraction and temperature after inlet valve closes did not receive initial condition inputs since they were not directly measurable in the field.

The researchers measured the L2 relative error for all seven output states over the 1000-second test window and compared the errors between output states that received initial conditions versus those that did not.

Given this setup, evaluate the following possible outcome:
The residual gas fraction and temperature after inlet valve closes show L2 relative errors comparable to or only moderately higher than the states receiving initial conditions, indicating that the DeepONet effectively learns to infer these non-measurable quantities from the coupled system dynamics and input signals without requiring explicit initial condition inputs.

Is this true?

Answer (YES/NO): YES